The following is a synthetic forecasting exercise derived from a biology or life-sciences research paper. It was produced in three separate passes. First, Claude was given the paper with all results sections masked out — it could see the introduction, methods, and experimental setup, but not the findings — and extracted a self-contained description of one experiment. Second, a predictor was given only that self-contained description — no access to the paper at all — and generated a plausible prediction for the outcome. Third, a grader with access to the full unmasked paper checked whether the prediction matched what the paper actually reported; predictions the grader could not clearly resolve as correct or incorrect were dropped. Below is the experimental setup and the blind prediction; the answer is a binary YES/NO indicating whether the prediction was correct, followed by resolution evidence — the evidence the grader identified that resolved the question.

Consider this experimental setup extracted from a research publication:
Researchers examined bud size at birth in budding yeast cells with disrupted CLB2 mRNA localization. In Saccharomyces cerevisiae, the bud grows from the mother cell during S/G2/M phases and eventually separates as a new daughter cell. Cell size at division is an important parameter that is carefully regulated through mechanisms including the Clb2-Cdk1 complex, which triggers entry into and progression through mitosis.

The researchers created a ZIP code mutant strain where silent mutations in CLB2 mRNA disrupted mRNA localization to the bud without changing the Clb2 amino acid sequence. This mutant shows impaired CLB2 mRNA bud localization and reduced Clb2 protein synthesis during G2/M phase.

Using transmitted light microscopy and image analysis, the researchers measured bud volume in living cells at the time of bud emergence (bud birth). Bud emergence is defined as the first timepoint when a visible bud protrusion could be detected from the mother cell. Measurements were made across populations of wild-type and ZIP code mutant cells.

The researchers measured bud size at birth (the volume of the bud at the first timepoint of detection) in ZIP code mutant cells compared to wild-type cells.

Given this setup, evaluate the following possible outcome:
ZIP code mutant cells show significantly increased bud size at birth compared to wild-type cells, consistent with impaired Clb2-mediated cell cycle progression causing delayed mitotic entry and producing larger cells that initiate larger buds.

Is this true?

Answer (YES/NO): YES